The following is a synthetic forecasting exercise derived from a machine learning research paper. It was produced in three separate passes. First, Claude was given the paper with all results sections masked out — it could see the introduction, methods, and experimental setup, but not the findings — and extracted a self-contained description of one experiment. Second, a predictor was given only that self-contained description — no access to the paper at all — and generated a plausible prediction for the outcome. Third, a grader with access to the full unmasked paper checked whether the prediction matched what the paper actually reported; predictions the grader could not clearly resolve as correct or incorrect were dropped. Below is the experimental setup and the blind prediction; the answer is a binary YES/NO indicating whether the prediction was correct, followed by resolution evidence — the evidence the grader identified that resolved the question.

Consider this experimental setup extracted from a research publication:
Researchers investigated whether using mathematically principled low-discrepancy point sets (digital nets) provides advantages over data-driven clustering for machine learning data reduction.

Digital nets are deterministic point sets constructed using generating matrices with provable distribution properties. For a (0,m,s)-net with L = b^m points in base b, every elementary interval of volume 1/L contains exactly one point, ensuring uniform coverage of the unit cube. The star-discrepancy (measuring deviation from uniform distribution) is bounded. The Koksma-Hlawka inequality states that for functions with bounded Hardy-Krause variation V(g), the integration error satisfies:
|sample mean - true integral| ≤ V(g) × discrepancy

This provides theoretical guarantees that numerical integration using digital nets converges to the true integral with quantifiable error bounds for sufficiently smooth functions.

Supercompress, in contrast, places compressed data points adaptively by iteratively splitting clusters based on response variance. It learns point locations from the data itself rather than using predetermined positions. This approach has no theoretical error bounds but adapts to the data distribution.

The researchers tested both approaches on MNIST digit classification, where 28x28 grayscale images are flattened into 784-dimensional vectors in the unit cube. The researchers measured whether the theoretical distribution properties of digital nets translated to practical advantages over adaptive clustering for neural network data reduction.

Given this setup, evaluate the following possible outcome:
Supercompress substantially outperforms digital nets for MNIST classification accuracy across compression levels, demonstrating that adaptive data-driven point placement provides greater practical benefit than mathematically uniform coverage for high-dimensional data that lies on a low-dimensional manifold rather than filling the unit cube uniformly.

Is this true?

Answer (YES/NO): YES